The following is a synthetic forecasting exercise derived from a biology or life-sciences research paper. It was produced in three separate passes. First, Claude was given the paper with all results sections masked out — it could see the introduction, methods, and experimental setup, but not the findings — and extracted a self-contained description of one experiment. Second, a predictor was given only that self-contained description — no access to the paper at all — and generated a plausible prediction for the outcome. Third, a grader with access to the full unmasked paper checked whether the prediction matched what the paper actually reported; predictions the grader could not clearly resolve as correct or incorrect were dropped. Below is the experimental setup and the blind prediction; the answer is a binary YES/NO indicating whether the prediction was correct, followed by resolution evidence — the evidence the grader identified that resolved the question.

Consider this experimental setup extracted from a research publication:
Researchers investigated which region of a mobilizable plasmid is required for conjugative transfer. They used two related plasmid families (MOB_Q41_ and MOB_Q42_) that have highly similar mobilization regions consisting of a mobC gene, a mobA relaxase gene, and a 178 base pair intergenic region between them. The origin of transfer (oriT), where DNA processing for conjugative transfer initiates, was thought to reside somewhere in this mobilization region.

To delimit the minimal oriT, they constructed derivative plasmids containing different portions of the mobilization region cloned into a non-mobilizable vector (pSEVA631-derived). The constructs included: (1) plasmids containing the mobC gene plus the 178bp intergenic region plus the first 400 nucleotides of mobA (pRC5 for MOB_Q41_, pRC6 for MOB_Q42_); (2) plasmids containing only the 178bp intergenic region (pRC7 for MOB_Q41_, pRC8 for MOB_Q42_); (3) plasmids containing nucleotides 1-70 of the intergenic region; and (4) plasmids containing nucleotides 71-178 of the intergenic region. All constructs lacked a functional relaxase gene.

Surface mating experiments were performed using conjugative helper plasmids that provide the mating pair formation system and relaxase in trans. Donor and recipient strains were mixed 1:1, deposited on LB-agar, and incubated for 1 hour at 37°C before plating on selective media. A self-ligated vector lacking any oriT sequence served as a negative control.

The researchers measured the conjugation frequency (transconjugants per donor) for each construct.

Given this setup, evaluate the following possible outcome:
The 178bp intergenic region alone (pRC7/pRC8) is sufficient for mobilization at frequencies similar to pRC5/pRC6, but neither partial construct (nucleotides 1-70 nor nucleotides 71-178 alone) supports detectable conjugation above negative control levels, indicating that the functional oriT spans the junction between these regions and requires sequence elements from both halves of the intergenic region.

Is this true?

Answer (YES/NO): YES